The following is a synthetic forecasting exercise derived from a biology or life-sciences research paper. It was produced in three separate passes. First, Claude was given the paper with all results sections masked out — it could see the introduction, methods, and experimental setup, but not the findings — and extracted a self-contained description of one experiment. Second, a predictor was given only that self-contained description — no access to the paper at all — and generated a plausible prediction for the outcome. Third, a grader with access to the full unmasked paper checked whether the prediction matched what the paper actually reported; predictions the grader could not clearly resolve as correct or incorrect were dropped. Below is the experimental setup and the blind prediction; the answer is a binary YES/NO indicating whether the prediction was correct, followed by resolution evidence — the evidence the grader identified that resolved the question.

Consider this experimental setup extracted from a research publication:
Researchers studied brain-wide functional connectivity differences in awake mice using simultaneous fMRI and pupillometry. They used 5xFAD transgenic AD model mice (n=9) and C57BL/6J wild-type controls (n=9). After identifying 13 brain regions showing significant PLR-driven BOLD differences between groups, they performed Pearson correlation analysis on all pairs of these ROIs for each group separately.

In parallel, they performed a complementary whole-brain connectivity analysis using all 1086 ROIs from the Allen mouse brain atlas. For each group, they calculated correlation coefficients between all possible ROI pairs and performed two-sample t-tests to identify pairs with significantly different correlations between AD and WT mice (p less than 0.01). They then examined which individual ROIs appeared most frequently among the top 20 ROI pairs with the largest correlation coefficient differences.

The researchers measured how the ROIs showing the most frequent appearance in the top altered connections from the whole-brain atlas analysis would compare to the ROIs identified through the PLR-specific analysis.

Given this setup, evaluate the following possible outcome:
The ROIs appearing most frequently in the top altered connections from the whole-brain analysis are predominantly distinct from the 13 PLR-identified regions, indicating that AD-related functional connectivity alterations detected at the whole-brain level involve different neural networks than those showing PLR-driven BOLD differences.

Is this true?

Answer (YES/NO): NO